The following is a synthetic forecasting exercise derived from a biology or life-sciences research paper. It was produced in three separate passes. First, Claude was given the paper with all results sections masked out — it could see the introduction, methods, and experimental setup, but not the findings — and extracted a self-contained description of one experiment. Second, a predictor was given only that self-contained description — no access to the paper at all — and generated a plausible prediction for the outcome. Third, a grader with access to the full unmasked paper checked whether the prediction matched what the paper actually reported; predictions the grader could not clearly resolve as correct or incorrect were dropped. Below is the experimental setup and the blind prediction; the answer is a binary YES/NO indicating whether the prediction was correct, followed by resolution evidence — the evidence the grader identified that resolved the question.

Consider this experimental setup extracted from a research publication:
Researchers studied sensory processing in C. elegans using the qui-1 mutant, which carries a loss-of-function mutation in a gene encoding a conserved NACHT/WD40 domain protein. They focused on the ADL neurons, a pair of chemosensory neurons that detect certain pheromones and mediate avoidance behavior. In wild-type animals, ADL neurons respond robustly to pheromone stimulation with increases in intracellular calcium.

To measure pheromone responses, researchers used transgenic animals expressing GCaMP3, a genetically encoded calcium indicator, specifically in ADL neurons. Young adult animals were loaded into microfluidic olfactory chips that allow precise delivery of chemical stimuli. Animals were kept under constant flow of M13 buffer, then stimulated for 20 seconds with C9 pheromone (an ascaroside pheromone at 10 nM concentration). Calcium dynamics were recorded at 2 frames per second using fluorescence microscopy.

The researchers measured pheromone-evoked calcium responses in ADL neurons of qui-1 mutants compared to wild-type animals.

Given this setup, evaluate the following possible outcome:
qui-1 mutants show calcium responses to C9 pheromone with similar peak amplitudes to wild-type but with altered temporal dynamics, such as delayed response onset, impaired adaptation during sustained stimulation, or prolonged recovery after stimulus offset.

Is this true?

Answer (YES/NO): NO